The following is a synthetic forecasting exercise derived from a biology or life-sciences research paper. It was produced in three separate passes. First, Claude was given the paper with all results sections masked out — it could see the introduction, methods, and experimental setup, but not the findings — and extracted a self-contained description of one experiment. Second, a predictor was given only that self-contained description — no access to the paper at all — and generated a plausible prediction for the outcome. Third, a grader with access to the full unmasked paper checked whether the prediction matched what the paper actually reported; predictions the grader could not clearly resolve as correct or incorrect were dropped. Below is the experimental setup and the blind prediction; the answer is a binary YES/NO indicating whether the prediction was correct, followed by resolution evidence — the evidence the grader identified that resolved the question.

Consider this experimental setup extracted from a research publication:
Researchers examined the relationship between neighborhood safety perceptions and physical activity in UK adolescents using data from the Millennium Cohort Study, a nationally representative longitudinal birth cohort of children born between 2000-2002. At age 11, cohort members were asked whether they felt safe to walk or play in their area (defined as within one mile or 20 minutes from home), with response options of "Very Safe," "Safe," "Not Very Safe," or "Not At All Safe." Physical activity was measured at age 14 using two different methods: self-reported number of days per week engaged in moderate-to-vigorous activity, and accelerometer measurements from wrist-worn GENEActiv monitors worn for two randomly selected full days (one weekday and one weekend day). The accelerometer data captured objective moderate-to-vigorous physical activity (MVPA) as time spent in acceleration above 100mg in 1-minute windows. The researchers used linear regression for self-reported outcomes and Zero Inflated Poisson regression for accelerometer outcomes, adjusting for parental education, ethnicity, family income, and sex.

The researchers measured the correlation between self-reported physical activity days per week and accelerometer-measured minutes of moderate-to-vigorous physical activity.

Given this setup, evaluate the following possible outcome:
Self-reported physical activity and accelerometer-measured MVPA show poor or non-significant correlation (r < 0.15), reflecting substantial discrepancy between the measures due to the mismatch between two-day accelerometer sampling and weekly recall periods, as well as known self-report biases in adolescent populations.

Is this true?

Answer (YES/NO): NO